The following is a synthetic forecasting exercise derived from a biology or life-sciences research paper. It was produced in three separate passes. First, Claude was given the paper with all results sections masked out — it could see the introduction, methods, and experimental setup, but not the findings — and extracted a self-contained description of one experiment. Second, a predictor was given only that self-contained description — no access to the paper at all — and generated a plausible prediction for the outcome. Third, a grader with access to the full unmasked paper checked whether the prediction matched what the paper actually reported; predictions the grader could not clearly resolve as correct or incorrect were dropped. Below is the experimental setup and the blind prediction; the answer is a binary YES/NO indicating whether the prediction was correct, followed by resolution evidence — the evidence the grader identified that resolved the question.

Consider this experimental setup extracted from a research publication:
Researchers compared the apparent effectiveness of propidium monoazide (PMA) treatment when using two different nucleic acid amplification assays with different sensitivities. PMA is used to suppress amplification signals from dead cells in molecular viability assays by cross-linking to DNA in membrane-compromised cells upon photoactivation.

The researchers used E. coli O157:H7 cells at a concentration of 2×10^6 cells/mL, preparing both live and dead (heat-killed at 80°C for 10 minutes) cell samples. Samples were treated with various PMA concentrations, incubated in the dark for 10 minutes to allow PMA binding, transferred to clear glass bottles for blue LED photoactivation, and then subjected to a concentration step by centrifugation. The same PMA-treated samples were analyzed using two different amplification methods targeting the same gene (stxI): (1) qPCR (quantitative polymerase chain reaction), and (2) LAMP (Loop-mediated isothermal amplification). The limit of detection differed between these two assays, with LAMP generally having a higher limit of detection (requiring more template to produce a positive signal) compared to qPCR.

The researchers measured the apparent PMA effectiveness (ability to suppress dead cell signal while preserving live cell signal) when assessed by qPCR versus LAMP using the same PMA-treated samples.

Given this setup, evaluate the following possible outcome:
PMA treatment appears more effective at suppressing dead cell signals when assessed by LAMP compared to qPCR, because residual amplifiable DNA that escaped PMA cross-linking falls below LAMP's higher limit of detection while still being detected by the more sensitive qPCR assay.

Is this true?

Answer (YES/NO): YES